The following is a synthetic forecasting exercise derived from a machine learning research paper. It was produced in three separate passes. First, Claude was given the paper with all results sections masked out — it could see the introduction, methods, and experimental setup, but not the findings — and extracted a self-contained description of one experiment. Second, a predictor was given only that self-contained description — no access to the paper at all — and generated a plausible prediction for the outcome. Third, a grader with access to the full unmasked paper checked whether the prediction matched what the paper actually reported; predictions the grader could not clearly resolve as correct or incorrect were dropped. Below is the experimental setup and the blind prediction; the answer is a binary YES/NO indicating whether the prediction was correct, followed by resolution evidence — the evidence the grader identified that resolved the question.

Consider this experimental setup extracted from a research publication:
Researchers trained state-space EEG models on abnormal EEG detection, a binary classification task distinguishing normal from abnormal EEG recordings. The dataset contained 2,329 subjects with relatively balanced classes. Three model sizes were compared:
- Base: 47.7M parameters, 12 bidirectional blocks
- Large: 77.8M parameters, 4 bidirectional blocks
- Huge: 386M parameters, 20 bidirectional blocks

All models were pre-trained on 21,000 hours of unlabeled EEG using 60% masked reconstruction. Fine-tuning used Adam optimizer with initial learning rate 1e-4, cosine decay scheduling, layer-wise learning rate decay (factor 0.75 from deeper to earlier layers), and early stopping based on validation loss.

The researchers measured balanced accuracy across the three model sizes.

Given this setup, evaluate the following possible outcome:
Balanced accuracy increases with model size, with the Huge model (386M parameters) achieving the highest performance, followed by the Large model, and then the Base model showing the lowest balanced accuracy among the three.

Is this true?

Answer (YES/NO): YES